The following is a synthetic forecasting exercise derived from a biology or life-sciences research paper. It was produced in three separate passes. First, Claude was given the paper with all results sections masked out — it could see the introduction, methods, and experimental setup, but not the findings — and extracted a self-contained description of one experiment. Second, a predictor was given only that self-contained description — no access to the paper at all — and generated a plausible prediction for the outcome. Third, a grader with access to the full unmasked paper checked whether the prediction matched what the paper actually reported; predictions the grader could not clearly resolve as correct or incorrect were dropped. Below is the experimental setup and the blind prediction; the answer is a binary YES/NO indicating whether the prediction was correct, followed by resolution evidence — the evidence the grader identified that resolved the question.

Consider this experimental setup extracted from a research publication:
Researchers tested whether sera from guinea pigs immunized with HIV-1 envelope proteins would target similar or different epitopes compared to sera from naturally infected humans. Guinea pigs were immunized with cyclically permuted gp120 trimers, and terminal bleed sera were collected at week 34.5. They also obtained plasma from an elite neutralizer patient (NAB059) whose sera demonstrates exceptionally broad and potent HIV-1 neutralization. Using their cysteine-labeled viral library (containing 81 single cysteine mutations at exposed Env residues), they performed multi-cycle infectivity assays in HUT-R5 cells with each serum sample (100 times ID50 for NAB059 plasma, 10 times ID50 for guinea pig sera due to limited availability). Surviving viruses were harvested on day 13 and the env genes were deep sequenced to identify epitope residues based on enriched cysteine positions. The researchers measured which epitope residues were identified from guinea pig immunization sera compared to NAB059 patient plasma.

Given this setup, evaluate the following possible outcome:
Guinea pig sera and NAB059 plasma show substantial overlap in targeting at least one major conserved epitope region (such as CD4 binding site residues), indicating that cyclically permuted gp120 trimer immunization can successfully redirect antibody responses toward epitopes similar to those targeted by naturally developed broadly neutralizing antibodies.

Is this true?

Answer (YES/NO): YES